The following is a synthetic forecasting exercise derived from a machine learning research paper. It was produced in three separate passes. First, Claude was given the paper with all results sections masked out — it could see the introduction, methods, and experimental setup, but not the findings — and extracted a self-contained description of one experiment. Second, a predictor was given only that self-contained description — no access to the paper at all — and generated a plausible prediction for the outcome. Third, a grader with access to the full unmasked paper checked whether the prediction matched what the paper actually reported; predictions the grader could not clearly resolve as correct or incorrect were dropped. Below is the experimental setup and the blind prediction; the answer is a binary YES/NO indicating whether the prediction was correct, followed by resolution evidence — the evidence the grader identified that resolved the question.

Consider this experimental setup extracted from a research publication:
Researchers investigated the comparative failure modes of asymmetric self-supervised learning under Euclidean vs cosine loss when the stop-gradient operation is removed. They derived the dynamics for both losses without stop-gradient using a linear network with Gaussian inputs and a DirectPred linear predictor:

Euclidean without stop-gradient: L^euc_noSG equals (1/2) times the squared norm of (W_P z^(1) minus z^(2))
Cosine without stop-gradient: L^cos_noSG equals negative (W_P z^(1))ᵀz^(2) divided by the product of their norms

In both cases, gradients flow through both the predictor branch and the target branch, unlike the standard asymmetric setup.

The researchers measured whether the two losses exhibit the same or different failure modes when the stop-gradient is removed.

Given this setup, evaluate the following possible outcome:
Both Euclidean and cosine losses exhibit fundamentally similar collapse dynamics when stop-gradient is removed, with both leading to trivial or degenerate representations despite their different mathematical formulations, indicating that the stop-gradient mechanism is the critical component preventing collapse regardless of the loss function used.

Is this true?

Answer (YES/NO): NO